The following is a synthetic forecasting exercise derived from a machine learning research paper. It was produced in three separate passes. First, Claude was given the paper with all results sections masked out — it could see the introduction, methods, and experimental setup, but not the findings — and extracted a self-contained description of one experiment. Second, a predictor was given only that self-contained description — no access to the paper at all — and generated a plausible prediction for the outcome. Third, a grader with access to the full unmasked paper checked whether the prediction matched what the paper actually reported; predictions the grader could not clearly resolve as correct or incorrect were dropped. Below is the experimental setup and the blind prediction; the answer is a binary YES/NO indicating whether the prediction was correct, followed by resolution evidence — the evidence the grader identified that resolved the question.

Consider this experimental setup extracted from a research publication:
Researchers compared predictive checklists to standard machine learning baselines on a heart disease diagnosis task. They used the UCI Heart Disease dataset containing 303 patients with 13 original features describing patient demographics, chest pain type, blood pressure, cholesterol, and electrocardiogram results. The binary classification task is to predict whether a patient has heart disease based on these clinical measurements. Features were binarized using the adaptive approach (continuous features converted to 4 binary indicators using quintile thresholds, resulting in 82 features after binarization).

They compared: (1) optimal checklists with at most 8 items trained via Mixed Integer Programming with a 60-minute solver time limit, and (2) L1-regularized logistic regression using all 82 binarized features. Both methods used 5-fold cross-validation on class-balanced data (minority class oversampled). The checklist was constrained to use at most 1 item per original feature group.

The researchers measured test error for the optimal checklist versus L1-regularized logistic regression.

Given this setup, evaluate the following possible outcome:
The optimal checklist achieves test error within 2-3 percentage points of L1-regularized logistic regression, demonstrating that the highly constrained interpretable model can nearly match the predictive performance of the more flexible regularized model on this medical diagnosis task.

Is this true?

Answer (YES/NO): YES